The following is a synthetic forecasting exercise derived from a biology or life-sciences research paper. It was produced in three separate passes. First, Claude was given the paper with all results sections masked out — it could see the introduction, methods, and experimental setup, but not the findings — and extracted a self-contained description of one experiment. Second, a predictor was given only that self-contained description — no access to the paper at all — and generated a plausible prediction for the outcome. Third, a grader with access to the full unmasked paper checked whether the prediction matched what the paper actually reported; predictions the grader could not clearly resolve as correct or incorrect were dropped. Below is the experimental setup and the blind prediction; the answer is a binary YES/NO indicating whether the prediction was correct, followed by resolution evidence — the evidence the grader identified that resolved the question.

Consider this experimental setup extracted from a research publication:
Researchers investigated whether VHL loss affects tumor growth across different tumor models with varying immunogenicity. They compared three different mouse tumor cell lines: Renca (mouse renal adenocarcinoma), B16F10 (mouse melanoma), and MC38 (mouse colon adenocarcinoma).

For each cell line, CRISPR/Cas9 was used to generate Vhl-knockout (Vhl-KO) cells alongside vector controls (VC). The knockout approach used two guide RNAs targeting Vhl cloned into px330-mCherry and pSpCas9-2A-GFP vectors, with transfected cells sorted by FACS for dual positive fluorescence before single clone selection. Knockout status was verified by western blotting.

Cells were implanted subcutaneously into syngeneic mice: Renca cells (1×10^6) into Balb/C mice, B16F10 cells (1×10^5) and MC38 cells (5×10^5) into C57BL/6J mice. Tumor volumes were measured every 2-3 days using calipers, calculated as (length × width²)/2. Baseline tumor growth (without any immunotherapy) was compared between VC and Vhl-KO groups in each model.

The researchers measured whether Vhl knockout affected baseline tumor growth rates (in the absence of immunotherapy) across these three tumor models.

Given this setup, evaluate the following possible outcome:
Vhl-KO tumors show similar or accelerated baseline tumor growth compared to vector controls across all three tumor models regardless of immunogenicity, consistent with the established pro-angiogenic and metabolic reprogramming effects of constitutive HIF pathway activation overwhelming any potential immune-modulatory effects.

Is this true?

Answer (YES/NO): NO